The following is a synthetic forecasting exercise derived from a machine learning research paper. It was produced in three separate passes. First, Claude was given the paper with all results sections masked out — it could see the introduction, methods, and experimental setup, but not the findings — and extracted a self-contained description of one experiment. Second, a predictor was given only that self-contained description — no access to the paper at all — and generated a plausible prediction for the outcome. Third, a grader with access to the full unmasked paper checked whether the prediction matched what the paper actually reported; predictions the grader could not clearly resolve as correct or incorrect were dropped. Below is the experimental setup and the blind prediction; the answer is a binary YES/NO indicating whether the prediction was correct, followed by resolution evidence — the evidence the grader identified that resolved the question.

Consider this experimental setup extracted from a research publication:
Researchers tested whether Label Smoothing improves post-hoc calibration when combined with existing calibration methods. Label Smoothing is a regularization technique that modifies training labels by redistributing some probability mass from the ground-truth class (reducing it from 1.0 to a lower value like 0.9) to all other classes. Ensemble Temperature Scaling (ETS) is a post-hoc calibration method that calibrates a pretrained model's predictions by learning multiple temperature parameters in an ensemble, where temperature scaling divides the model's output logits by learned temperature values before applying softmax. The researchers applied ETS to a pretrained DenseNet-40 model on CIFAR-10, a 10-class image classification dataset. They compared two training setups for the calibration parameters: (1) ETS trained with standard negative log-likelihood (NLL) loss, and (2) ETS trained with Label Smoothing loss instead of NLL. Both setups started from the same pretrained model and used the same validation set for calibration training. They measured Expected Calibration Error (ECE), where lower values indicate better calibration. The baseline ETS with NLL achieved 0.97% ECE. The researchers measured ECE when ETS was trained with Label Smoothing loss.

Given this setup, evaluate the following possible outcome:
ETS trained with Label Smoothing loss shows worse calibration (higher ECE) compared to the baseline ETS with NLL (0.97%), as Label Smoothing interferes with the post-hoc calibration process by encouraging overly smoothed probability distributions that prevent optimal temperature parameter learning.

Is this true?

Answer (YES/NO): YES